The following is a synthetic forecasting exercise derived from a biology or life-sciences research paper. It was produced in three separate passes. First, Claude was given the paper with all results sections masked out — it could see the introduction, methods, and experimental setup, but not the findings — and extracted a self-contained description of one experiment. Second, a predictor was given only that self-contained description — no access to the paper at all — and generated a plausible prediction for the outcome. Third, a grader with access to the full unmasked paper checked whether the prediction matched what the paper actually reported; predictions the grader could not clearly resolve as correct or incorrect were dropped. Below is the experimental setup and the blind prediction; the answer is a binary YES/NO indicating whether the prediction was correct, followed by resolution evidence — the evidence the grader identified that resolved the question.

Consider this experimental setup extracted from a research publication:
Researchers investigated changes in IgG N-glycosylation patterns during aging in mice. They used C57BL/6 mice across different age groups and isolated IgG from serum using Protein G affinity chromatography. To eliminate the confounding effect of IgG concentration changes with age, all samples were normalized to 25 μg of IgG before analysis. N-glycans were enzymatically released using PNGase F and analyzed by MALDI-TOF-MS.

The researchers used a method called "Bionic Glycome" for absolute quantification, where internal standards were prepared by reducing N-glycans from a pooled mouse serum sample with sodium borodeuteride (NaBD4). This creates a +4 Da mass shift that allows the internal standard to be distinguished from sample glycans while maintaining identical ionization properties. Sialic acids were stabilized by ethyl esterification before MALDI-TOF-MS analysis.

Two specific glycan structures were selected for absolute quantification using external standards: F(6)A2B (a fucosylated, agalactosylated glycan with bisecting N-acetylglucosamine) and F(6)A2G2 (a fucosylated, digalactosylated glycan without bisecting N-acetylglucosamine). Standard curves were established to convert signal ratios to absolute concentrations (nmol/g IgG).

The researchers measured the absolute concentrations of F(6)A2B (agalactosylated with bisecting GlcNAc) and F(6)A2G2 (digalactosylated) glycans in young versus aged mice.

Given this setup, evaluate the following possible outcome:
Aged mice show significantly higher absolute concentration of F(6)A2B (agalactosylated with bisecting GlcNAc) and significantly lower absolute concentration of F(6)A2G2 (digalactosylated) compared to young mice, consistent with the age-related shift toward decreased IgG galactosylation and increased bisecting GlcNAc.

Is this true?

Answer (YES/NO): NO